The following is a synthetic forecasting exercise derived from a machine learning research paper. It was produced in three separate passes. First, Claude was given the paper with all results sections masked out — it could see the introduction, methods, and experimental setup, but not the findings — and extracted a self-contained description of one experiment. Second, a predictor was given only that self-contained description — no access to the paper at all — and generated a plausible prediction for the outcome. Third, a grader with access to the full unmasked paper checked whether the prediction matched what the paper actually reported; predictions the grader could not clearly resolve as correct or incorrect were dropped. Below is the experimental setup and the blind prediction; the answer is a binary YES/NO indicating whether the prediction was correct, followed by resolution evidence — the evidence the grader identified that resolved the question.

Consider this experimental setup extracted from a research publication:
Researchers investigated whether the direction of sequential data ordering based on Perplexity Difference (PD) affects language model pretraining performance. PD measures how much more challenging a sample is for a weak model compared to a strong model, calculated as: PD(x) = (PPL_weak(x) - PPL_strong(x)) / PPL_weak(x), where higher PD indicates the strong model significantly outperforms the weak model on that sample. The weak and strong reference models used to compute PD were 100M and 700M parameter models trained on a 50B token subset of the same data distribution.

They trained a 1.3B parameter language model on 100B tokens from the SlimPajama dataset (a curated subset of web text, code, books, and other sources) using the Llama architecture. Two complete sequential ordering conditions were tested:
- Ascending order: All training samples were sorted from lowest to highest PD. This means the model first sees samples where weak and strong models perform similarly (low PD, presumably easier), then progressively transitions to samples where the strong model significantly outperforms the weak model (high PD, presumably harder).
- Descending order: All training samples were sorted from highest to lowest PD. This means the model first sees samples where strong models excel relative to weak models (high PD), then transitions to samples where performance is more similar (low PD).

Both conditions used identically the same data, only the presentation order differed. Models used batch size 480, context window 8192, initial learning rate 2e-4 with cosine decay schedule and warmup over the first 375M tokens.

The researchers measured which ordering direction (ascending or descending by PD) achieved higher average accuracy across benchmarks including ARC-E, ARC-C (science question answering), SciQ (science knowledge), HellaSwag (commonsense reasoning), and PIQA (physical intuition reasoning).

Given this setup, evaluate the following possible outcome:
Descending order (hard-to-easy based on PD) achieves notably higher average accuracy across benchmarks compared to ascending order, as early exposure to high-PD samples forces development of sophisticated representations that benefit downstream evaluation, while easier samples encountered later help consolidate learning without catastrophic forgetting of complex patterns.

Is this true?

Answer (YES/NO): NO